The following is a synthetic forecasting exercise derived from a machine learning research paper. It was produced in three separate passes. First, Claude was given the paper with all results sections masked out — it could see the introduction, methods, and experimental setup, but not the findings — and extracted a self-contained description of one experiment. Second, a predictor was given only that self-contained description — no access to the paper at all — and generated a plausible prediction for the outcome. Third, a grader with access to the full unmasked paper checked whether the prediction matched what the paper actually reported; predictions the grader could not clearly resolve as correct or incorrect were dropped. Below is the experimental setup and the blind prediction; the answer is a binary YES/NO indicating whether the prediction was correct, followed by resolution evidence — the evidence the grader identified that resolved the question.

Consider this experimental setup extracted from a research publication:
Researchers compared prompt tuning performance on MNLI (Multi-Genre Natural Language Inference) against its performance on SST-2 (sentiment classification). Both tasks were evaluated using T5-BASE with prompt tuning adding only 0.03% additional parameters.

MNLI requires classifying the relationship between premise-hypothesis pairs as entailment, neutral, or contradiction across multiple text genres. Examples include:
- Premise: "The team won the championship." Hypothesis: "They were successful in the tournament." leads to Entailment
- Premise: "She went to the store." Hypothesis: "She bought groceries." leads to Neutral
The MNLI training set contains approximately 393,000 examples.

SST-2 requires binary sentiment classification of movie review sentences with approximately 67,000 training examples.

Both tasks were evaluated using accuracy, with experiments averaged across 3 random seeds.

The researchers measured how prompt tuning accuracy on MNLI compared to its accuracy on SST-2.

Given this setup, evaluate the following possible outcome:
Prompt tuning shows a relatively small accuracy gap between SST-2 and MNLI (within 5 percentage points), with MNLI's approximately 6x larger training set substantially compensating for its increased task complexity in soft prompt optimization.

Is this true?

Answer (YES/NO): NO